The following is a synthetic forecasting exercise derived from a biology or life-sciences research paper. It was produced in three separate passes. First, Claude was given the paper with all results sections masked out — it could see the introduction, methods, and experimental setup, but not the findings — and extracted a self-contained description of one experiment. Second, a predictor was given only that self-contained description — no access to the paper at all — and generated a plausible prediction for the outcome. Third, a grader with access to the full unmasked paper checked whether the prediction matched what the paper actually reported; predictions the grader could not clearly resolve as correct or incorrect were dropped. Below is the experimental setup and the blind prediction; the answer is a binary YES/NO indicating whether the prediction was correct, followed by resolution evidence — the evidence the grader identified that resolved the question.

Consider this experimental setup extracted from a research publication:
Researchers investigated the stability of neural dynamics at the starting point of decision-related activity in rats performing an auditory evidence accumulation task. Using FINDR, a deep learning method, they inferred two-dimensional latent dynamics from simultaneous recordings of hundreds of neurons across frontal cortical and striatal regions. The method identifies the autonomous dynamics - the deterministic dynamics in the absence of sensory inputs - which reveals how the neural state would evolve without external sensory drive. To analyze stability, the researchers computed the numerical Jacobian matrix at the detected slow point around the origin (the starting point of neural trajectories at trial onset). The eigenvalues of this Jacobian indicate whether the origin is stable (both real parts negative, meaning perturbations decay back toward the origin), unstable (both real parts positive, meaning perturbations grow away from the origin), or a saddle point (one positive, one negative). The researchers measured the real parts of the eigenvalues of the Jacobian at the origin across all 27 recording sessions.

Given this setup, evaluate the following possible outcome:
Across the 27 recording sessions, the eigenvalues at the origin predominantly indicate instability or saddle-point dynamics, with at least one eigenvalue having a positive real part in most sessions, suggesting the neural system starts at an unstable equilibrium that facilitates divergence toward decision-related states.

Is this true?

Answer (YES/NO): YES